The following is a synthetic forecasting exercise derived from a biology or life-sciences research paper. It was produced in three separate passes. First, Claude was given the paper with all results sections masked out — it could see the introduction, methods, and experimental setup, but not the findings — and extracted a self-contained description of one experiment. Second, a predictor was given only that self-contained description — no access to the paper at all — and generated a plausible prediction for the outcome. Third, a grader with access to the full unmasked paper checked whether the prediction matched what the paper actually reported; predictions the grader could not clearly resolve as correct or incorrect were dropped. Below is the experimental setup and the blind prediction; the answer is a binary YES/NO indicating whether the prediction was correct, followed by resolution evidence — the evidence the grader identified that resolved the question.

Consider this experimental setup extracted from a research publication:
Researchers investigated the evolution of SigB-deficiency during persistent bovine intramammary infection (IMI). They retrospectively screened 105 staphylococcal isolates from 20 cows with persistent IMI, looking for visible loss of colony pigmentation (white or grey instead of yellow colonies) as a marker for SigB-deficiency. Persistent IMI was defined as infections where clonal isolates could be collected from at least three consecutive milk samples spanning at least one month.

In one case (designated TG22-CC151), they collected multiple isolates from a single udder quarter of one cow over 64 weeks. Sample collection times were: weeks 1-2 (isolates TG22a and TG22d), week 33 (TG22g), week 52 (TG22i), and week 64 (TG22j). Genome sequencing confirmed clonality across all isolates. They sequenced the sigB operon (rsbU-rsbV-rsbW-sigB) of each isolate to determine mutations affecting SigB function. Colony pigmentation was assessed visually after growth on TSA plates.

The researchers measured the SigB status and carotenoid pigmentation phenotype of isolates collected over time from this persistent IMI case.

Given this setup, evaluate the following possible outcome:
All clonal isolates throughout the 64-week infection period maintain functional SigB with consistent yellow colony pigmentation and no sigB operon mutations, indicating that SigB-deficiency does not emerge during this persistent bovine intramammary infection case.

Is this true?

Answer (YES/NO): NO